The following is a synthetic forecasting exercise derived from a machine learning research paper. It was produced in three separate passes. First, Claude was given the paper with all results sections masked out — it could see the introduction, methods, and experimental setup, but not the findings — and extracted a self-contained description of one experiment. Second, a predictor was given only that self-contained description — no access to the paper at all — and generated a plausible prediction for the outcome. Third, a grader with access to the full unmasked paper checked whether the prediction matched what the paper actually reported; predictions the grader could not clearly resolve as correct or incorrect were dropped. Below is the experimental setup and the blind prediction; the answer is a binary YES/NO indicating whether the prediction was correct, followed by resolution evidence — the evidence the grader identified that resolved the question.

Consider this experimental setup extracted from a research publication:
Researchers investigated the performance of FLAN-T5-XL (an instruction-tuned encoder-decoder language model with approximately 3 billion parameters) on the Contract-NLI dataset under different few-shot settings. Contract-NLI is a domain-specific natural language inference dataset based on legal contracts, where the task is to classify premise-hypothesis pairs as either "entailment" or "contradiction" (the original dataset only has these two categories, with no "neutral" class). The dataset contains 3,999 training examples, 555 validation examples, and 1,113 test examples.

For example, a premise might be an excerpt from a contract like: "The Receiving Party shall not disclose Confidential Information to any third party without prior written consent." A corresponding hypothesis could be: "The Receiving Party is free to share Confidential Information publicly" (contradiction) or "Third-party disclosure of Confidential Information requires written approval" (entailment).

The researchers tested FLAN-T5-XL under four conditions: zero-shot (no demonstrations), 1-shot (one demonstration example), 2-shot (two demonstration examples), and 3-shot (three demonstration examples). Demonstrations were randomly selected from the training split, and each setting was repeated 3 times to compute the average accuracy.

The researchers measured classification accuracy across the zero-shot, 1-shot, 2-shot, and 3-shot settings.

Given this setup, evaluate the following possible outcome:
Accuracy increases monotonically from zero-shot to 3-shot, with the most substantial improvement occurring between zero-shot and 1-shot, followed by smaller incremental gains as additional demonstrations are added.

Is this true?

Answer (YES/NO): NO